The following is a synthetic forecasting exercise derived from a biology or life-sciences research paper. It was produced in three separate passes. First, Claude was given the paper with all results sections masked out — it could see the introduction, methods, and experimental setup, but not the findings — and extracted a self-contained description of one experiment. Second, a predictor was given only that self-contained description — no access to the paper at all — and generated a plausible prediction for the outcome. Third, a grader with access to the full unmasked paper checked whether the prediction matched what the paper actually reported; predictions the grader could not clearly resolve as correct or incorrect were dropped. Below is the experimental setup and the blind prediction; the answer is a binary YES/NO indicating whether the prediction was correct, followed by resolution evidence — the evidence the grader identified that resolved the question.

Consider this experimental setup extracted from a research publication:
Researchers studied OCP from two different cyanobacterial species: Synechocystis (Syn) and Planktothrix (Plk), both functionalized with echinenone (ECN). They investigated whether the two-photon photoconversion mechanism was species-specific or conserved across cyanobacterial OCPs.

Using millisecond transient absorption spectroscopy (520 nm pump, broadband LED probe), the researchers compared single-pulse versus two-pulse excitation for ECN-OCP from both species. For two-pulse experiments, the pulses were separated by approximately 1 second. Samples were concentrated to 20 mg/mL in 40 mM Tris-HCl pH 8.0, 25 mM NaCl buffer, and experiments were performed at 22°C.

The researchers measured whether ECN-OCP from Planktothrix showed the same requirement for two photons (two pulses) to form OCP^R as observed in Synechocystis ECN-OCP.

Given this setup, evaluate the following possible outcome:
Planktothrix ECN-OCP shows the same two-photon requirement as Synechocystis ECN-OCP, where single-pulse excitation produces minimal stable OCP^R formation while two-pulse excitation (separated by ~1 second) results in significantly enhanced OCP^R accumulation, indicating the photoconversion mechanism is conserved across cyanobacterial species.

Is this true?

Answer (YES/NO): YES